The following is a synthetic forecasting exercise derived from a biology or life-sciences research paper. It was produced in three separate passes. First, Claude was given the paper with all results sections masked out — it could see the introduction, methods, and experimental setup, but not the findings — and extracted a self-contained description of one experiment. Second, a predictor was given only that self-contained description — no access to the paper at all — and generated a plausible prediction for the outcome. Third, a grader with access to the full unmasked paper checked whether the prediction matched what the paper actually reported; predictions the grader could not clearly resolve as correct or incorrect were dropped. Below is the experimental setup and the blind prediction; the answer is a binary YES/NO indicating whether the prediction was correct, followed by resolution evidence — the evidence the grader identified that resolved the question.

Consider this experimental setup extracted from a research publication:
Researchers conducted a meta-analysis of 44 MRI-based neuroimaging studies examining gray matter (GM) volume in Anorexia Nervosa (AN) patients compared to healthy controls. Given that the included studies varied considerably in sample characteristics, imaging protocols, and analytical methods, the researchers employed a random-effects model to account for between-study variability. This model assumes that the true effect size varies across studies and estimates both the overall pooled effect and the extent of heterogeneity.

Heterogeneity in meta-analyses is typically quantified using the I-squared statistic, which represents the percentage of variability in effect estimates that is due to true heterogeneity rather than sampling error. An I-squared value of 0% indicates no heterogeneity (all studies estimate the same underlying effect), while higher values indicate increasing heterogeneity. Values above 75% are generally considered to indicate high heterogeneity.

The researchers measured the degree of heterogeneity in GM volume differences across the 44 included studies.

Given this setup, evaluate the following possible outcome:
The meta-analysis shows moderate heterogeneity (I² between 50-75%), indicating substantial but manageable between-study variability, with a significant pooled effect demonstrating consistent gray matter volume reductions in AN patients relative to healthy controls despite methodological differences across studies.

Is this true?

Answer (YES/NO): NO